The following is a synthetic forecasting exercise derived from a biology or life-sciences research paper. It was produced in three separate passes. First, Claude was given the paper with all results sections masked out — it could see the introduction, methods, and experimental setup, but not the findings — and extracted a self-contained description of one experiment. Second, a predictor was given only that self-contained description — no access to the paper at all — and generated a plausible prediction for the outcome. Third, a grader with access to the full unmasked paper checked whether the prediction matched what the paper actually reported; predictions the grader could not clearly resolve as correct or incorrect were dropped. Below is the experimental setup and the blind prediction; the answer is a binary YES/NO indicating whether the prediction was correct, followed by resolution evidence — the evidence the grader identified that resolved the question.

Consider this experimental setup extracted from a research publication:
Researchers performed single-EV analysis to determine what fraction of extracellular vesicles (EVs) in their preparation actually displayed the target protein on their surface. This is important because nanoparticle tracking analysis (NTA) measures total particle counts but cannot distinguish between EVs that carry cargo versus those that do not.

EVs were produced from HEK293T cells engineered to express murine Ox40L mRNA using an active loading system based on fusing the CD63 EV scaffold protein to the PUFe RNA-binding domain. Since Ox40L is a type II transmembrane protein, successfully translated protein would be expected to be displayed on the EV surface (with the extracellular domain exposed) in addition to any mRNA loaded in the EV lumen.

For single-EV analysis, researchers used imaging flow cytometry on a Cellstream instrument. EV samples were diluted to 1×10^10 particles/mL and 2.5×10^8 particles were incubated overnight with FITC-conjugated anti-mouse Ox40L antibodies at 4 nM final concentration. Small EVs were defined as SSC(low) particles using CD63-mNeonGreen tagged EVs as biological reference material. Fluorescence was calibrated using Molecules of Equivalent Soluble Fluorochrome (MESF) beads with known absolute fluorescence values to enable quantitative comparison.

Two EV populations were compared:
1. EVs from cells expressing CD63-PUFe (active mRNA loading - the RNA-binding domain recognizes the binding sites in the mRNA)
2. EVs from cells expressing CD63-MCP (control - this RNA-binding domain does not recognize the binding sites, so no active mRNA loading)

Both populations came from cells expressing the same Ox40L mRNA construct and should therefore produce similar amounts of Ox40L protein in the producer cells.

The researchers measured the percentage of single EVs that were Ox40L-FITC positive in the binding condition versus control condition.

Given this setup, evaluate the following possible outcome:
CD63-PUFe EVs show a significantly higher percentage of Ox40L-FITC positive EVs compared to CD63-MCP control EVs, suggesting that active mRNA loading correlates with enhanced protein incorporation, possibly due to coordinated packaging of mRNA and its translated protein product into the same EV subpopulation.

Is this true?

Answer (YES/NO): NO